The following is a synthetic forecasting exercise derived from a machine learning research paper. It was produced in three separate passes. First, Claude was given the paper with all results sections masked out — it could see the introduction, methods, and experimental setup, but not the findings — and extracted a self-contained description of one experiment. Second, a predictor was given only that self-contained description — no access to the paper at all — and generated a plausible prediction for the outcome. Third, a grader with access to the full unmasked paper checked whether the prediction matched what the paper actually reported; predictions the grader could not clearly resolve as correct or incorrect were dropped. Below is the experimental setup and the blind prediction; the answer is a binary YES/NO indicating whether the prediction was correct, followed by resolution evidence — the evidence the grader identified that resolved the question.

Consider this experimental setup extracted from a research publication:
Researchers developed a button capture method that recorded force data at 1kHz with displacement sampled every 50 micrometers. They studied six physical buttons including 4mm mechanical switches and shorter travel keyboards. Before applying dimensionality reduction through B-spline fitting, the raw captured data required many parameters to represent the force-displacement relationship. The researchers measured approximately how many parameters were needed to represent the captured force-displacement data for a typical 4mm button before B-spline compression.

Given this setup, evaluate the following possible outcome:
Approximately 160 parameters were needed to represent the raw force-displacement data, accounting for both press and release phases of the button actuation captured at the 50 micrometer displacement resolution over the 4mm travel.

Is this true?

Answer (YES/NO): NO